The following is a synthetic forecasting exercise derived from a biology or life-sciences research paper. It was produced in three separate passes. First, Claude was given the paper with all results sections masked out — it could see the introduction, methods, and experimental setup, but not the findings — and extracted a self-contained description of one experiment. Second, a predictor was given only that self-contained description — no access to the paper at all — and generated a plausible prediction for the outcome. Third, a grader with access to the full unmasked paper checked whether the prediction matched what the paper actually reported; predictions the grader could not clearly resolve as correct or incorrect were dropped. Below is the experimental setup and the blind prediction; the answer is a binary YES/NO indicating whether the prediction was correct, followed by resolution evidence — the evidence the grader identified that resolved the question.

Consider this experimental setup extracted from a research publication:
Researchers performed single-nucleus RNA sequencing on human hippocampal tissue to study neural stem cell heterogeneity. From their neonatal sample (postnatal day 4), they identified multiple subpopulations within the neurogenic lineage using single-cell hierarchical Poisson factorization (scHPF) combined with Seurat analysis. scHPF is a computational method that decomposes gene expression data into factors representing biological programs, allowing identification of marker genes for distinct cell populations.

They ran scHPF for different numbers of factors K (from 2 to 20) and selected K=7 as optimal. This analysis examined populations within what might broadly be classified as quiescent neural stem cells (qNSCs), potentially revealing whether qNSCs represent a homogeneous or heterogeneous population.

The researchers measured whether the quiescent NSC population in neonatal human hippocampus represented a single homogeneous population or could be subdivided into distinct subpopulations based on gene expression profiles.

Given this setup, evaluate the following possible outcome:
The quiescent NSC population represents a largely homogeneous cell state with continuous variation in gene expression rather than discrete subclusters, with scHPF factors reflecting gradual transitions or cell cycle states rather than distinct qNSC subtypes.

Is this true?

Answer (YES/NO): NO